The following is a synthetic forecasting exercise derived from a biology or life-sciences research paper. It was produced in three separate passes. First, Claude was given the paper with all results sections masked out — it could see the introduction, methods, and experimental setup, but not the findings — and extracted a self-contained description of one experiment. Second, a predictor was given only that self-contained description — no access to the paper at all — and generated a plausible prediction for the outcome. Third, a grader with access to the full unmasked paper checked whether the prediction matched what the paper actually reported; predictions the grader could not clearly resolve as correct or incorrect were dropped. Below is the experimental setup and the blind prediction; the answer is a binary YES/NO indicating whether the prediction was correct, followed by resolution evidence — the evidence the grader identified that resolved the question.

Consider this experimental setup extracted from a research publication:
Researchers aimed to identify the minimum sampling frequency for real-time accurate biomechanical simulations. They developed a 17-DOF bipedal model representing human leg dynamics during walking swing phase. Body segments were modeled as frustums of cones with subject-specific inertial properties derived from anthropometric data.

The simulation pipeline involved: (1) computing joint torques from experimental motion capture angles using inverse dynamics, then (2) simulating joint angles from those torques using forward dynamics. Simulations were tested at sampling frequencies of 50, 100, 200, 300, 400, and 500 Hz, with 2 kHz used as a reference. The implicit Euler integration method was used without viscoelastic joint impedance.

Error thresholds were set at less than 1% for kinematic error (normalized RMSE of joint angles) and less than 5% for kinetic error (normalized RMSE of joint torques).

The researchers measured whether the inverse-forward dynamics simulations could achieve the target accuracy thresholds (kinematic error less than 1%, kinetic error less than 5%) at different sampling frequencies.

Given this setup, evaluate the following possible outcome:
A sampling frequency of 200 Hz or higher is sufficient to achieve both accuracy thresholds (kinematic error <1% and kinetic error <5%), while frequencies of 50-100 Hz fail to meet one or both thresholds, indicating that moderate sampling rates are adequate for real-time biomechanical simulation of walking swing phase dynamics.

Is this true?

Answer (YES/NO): YES